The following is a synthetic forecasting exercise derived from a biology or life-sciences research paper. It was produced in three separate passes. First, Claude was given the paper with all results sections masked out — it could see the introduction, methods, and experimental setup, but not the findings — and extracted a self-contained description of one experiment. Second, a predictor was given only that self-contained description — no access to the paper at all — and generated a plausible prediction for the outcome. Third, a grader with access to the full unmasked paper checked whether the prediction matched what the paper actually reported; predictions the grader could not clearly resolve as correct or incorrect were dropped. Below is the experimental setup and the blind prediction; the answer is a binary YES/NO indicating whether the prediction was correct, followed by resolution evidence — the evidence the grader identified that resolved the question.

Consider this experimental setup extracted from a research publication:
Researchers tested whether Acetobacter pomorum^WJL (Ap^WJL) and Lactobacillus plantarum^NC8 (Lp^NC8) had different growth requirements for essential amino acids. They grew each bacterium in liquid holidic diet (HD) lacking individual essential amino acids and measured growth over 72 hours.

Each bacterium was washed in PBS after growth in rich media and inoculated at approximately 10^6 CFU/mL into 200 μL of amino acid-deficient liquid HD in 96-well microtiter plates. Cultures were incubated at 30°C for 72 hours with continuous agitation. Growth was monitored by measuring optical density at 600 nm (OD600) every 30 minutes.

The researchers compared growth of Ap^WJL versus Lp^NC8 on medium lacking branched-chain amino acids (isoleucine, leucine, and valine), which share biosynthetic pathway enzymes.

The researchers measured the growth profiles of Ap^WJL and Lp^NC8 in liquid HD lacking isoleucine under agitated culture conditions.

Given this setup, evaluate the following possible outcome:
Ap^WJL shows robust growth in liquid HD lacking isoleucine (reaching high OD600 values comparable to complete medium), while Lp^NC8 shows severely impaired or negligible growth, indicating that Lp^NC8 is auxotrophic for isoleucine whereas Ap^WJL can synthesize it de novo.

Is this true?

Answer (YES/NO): YES